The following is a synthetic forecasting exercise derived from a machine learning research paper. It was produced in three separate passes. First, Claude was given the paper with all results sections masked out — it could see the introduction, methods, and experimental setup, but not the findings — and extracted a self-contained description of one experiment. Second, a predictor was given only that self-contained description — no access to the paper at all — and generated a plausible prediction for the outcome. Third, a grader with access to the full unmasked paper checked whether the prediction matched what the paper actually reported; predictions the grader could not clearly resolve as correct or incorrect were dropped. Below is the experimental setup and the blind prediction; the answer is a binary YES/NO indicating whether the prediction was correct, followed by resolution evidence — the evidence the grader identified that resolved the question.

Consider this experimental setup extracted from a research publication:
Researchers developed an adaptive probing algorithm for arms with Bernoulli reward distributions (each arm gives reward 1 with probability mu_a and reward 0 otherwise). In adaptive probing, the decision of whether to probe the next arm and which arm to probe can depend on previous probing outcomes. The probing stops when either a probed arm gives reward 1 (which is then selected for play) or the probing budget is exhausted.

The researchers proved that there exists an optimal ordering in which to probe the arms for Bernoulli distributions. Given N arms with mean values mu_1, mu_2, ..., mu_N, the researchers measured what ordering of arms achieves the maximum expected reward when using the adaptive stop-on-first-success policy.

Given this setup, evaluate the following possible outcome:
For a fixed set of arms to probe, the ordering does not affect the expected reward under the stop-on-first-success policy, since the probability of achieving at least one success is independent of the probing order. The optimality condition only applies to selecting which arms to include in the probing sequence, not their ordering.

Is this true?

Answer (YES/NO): NO